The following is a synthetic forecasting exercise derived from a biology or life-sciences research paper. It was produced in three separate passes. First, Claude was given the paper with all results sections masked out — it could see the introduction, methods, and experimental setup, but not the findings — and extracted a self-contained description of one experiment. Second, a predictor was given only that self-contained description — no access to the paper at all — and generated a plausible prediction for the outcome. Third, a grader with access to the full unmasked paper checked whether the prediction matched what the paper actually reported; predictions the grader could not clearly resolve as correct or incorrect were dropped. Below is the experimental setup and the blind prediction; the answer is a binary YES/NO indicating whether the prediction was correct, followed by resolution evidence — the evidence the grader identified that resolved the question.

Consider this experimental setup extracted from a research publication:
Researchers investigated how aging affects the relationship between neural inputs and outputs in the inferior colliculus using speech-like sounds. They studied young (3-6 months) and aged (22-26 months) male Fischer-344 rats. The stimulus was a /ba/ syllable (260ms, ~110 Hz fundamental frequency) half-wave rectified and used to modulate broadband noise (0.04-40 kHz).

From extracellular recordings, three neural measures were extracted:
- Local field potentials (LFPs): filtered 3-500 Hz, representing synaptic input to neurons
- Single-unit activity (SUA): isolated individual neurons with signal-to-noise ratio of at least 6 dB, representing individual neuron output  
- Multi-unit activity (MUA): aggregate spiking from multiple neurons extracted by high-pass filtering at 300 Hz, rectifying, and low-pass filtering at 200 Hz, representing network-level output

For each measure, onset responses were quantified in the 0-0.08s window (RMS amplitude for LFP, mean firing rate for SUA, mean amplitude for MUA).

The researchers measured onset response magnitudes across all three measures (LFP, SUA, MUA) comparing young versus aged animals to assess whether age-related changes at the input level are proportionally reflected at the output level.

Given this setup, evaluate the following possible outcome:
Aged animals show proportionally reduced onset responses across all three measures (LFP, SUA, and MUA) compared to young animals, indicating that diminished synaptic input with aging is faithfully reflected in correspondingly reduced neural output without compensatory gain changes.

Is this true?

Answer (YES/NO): NO